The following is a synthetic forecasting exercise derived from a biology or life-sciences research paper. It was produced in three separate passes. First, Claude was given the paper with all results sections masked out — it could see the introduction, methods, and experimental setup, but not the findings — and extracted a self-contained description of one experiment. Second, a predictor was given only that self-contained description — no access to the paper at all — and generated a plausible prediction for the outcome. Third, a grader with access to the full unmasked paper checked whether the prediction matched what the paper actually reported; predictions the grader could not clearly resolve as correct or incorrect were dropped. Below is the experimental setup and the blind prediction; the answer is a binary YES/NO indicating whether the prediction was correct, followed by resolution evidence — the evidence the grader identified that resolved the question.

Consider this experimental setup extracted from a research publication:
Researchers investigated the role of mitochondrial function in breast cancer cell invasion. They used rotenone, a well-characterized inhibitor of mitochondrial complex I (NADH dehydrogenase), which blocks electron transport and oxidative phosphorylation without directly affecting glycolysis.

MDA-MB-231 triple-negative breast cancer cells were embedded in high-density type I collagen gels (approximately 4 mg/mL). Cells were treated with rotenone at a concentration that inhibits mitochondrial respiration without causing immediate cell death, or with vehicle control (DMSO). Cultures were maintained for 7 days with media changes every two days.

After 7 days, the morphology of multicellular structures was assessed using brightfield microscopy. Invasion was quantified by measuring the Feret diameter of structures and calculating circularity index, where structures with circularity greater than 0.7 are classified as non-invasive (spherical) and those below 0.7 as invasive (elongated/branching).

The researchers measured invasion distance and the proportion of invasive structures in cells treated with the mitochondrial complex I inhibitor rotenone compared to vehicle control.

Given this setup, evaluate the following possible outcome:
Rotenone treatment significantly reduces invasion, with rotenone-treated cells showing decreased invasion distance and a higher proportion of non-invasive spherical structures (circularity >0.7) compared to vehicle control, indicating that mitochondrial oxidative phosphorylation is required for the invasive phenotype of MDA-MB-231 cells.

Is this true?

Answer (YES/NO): YES